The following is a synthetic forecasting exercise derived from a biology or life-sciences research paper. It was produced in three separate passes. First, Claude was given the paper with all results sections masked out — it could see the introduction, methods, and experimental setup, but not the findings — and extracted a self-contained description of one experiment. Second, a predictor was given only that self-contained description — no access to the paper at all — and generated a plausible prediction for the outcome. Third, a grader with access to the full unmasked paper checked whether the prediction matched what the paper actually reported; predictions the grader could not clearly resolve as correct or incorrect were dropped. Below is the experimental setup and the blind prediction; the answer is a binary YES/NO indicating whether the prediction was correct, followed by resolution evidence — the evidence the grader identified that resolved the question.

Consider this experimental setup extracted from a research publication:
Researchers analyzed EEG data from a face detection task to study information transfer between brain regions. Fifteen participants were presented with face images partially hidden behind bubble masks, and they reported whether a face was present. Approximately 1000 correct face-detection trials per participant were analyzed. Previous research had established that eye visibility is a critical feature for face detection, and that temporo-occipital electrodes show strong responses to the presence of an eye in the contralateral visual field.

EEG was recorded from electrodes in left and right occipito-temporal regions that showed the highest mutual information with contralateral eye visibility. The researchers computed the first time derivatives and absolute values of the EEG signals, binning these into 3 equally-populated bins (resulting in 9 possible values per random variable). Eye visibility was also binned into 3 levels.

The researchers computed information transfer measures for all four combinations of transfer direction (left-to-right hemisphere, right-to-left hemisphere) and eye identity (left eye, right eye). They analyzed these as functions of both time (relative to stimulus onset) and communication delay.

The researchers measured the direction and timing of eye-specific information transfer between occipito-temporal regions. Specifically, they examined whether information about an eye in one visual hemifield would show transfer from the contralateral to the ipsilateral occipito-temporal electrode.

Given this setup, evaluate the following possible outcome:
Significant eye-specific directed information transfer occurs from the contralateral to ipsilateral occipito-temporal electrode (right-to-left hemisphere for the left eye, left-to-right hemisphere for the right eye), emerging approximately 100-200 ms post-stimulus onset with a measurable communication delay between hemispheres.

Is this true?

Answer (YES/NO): YES